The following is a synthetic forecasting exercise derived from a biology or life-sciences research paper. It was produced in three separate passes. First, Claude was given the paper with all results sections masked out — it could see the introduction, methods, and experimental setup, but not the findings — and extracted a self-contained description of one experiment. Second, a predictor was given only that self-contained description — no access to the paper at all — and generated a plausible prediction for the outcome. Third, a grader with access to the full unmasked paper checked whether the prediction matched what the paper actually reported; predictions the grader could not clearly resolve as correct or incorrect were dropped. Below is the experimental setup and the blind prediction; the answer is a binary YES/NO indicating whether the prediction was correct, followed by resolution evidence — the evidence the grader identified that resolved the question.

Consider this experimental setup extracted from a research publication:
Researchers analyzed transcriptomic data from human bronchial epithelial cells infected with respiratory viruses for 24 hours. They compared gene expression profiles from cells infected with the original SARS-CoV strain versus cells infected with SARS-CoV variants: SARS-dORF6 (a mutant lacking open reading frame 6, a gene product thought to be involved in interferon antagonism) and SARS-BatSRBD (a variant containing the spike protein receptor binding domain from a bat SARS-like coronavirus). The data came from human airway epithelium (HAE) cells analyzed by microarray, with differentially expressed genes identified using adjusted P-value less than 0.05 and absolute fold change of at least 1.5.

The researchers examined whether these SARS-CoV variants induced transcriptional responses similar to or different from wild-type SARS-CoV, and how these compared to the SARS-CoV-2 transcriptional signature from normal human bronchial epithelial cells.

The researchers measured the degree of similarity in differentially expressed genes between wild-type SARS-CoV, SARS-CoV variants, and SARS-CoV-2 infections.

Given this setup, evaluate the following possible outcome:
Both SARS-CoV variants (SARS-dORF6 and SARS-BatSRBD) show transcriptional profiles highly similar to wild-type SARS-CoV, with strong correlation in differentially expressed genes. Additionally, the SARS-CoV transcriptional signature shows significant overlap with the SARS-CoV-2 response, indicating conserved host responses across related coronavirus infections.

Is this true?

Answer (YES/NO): NO